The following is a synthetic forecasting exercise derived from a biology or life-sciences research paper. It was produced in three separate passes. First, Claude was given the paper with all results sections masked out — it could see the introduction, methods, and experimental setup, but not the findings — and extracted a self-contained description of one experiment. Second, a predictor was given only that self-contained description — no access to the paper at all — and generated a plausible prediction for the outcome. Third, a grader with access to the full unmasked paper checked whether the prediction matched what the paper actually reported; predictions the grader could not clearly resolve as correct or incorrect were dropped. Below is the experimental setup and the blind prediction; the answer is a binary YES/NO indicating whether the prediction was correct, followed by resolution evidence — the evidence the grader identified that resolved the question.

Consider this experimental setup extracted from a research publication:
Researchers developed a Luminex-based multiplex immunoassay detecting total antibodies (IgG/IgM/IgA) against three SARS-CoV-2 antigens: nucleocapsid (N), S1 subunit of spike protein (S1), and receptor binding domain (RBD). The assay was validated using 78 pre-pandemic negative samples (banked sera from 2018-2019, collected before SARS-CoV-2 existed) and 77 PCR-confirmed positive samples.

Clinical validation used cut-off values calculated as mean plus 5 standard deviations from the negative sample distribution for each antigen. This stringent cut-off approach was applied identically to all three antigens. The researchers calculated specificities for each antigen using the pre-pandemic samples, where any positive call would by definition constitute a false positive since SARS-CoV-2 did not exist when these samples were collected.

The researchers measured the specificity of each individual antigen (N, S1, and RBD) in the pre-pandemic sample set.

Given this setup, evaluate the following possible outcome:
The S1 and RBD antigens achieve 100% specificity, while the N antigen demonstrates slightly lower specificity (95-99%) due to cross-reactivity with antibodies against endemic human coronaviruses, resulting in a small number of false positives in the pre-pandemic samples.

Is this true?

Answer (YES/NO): NO